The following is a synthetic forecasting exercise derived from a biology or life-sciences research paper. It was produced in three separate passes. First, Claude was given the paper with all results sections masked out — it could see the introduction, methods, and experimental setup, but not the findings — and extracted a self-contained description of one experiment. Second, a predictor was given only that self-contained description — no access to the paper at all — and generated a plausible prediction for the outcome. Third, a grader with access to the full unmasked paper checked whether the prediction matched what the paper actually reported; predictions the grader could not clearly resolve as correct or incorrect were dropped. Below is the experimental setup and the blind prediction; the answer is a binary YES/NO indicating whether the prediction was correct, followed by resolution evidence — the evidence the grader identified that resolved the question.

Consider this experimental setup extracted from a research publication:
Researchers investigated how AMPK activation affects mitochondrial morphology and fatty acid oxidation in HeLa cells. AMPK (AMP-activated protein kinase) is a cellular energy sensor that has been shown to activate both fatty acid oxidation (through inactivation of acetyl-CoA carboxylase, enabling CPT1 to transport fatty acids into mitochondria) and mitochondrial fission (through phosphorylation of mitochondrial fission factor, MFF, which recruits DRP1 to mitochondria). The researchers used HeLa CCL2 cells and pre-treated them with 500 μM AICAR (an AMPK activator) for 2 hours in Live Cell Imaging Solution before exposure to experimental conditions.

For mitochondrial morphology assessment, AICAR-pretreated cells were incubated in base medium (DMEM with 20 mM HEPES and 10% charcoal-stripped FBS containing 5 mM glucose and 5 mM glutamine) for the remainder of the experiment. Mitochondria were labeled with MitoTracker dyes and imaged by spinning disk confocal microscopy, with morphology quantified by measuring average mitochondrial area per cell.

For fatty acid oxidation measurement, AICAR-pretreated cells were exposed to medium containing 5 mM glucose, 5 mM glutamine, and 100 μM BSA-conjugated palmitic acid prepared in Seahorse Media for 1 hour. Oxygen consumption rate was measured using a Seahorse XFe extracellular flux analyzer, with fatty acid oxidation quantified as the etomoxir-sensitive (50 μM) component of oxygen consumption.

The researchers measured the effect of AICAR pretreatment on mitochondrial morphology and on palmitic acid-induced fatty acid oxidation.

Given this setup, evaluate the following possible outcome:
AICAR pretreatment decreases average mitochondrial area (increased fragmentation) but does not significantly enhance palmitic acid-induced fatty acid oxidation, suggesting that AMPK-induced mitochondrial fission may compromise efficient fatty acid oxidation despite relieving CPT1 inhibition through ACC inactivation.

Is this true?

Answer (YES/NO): NO